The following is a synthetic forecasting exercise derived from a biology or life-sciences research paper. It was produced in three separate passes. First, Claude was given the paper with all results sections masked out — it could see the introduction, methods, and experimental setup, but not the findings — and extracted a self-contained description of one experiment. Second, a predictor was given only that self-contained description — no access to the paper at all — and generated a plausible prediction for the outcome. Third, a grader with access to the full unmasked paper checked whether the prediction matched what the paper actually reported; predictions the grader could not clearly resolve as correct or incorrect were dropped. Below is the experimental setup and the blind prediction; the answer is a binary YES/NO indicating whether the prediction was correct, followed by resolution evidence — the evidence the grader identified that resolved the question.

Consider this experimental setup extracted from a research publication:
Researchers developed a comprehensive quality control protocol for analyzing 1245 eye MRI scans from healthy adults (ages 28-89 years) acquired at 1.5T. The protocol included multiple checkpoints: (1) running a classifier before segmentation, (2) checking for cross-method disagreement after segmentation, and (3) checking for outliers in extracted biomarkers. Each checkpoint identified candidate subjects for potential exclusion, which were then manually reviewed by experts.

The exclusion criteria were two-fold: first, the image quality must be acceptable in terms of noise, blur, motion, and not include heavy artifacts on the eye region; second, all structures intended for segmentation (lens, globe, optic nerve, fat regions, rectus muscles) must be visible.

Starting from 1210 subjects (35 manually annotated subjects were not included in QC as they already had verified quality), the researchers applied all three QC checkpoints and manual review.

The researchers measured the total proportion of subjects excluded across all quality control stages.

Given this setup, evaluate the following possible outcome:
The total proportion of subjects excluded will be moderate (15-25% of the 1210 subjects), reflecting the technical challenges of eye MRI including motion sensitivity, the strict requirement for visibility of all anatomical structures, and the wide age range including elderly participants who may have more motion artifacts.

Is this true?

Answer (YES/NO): NO